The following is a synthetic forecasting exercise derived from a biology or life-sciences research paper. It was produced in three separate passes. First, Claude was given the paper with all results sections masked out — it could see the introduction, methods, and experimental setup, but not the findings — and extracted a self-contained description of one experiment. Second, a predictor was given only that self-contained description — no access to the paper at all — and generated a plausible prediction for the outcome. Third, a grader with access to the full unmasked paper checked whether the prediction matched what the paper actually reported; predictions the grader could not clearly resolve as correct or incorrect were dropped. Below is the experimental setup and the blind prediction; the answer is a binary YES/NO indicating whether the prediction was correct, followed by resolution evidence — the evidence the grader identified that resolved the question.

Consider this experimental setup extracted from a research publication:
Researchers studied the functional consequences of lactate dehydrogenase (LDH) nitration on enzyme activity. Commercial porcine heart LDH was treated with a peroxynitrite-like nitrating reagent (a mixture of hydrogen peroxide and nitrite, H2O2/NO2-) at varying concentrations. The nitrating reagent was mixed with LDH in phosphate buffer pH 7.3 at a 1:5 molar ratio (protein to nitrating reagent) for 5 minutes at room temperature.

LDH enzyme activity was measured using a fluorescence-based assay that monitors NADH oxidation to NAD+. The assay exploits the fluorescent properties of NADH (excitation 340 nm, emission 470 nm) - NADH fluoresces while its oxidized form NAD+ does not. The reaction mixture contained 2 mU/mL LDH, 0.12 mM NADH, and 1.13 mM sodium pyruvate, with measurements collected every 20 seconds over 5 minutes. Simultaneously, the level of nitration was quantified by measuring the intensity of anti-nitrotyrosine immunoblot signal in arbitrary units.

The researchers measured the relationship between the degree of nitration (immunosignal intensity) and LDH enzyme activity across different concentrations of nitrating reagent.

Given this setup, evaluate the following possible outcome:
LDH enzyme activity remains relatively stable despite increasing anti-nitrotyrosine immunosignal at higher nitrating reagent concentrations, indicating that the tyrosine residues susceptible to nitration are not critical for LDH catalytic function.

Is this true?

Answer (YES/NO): NO